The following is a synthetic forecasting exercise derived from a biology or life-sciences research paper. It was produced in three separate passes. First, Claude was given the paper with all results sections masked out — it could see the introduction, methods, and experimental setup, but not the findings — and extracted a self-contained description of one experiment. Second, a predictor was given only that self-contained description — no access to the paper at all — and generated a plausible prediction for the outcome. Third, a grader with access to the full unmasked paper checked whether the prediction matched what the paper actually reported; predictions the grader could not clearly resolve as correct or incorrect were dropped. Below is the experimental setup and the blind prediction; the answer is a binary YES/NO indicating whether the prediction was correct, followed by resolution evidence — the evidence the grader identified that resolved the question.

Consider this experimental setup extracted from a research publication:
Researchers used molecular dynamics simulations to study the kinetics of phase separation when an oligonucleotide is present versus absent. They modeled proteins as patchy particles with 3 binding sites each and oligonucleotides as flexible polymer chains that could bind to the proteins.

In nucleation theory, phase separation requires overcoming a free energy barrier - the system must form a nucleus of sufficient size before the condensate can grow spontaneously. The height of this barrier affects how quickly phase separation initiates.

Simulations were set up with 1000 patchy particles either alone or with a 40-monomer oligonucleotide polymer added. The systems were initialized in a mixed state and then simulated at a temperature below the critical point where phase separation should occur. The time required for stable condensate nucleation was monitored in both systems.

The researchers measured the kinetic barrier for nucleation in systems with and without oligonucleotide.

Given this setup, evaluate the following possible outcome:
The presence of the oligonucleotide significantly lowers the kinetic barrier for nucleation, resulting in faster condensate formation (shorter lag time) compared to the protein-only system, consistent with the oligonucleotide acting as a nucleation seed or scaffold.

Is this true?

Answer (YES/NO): YES